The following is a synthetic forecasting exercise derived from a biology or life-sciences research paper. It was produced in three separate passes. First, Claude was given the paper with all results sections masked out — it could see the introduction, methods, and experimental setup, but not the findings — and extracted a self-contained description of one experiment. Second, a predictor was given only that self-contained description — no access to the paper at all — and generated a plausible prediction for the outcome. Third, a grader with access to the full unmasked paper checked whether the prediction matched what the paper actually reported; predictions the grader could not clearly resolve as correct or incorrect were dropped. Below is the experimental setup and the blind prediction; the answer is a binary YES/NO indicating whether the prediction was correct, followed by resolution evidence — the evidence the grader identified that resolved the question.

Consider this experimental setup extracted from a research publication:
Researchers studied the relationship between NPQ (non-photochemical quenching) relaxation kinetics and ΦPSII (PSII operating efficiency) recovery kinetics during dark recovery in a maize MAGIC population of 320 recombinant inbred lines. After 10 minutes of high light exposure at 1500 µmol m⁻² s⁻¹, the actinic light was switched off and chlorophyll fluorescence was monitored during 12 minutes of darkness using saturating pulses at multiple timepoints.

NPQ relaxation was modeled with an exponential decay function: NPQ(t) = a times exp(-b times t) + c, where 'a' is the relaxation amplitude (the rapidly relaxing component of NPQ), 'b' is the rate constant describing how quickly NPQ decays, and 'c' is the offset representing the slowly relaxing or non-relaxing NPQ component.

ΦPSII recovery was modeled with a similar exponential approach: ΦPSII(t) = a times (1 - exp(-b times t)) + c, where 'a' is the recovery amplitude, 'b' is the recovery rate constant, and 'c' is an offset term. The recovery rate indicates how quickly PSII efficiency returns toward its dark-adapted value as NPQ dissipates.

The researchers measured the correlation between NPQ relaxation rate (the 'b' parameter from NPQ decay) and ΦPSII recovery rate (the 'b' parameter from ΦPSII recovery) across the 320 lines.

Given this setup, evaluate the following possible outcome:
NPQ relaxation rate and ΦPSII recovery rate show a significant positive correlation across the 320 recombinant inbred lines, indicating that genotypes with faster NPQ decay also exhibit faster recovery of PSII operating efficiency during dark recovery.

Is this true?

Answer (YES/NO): YES